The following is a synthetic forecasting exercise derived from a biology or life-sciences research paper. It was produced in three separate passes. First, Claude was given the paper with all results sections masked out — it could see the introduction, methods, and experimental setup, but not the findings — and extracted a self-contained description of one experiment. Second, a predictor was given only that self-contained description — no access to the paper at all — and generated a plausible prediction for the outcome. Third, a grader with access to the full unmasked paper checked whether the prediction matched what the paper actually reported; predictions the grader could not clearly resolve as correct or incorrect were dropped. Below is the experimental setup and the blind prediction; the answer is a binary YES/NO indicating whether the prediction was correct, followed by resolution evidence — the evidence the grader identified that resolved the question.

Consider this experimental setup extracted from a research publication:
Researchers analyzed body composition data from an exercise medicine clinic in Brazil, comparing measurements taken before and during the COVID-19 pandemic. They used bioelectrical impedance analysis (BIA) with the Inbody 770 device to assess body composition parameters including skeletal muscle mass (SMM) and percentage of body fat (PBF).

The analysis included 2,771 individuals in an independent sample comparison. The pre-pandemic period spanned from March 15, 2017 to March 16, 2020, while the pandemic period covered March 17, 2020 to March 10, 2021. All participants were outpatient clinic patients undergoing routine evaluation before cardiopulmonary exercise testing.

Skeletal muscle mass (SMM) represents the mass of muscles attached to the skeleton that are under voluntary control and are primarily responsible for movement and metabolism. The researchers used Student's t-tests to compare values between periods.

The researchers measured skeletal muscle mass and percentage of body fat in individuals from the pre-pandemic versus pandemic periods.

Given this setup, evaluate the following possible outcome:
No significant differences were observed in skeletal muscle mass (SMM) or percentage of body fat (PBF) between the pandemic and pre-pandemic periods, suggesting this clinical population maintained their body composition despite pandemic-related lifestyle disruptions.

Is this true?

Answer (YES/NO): NO